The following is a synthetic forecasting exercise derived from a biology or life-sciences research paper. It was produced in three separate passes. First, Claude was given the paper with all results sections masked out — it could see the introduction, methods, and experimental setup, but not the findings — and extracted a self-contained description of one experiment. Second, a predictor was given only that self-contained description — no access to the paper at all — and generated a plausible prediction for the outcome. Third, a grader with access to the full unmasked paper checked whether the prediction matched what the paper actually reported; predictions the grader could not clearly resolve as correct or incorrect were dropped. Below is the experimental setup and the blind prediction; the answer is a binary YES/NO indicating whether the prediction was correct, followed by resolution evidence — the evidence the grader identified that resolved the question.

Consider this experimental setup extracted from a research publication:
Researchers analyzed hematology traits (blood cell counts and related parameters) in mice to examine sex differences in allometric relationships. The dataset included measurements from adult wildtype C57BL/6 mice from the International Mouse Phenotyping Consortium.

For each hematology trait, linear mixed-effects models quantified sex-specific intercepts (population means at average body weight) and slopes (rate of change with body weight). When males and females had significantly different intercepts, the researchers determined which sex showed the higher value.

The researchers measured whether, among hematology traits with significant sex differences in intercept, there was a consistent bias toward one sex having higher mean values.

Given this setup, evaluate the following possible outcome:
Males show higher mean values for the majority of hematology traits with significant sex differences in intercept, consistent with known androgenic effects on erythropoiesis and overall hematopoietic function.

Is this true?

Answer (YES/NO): YES